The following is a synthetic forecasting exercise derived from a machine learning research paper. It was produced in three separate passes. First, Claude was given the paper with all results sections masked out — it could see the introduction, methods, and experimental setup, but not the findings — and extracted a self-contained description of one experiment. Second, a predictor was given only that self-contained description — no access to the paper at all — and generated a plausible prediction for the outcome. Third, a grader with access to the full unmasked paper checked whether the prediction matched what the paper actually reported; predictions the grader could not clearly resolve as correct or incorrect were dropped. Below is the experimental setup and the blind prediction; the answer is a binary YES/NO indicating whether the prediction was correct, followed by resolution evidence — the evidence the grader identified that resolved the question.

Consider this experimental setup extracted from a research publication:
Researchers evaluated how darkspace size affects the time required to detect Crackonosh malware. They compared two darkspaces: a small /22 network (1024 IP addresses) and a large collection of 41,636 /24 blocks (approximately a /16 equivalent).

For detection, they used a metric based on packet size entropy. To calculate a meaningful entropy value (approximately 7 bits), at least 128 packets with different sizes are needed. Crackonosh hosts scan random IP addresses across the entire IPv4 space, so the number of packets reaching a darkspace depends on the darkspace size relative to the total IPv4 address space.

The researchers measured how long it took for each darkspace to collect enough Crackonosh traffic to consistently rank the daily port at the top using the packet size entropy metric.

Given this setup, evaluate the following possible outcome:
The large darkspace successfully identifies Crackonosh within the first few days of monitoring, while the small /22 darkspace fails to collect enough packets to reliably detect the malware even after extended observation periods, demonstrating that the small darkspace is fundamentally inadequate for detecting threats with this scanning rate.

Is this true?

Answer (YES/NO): NO